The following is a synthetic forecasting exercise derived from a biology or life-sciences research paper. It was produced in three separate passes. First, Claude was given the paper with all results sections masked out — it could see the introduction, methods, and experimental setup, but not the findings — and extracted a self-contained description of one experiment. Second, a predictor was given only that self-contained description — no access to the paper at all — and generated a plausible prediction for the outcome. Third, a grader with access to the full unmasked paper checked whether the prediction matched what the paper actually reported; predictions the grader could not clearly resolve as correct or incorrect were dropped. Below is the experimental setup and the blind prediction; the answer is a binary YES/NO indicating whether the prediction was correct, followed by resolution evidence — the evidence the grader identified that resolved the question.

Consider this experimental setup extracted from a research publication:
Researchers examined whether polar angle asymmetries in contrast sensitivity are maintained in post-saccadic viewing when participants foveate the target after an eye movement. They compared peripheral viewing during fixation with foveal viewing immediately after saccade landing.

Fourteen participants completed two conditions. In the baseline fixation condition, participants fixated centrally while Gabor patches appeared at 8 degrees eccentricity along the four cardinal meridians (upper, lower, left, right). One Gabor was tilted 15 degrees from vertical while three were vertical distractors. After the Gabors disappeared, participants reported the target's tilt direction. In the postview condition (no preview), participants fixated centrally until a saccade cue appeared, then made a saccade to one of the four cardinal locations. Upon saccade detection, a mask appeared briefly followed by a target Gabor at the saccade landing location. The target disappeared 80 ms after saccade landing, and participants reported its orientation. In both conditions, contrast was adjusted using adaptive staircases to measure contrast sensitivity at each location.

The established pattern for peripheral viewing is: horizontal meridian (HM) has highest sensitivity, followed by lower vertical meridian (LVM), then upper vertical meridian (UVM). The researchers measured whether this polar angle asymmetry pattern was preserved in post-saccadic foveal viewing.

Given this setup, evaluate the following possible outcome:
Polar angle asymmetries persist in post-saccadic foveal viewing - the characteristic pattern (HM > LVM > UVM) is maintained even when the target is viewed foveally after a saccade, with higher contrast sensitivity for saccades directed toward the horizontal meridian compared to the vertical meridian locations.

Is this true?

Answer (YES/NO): NO